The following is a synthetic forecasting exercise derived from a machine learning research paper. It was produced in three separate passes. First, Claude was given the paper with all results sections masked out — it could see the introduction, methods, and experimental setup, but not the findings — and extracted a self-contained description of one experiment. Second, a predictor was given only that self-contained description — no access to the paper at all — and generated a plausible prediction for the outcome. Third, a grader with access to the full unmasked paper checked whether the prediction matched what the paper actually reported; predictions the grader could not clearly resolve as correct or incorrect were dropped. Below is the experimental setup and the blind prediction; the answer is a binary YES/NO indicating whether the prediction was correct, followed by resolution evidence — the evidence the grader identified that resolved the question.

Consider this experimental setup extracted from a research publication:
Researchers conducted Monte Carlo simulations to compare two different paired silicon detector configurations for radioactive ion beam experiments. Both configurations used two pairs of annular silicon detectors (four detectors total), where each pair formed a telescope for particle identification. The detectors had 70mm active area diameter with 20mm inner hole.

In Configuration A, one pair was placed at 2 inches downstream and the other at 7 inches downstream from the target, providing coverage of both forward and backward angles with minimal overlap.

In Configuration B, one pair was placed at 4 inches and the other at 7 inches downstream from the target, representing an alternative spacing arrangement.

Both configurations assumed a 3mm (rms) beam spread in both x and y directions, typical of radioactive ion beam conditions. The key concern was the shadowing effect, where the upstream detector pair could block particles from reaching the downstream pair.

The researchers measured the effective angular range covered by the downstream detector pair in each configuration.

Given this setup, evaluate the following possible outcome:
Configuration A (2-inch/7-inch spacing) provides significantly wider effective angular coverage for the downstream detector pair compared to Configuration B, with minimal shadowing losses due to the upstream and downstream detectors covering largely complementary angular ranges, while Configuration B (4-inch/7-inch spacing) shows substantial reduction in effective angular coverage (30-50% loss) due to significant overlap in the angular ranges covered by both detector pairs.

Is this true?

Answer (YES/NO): NO